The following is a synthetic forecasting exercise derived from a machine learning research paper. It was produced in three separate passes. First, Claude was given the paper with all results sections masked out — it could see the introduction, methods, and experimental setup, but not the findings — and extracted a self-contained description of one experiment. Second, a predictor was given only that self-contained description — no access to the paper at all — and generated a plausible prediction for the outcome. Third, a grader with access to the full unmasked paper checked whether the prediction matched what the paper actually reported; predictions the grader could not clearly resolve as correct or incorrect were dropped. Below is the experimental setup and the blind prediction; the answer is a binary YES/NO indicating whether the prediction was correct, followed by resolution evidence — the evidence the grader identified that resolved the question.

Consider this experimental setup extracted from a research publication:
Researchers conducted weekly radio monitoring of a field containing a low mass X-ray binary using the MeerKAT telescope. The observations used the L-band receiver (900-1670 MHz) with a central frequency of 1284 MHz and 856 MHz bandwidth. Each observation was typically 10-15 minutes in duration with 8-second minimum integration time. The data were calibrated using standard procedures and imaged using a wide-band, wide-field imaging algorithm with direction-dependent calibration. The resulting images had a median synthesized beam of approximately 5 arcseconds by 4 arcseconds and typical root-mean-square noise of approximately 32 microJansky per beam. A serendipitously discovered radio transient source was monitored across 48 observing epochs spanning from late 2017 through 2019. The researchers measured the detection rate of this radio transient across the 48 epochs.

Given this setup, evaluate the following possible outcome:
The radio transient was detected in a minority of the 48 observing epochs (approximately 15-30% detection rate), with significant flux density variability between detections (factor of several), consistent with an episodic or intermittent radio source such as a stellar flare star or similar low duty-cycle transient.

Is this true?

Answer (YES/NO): NO